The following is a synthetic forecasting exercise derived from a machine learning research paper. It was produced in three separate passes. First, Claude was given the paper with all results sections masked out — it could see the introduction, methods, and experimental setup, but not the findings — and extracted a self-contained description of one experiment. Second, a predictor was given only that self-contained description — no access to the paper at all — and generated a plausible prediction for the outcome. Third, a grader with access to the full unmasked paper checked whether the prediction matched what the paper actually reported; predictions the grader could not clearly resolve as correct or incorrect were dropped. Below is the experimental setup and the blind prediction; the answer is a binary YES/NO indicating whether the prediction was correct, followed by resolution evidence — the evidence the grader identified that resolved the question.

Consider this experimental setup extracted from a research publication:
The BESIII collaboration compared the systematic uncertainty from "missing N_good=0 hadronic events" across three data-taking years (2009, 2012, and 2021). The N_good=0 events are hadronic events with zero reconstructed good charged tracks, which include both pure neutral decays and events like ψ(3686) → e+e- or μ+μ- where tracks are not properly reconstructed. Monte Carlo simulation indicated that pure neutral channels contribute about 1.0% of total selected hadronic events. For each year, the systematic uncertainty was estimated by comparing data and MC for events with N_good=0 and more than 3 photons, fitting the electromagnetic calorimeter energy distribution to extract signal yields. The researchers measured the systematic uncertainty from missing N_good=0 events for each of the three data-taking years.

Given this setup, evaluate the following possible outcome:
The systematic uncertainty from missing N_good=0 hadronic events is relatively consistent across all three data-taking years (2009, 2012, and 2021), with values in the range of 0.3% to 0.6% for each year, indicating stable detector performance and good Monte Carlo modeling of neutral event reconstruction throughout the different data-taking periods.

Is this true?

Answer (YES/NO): NO